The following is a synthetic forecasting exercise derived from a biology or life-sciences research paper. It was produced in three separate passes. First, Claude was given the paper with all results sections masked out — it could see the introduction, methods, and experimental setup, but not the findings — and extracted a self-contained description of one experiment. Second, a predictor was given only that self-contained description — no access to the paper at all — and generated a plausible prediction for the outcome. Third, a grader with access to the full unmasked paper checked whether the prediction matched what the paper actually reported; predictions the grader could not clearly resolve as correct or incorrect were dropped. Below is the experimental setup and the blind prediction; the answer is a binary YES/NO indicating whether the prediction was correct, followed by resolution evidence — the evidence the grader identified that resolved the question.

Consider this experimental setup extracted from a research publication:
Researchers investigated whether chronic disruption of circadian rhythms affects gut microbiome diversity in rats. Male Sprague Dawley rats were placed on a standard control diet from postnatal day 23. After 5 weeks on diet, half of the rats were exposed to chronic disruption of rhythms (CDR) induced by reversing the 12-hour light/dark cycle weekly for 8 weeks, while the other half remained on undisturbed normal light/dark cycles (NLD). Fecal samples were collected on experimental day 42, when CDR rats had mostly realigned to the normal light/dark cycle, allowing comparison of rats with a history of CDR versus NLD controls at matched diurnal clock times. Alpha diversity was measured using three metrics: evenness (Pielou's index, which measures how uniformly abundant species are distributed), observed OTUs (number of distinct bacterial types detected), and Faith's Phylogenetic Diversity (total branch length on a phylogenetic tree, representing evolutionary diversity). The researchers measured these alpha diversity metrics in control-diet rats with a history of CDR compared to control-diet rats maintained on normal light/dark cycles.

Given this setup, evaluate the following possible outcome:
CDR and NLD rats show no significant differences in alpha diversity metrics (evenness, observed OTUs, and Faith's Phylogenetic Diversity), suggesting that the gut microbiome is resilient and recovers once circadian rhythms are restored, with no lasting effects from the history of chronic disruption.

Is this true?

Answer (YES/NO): NO